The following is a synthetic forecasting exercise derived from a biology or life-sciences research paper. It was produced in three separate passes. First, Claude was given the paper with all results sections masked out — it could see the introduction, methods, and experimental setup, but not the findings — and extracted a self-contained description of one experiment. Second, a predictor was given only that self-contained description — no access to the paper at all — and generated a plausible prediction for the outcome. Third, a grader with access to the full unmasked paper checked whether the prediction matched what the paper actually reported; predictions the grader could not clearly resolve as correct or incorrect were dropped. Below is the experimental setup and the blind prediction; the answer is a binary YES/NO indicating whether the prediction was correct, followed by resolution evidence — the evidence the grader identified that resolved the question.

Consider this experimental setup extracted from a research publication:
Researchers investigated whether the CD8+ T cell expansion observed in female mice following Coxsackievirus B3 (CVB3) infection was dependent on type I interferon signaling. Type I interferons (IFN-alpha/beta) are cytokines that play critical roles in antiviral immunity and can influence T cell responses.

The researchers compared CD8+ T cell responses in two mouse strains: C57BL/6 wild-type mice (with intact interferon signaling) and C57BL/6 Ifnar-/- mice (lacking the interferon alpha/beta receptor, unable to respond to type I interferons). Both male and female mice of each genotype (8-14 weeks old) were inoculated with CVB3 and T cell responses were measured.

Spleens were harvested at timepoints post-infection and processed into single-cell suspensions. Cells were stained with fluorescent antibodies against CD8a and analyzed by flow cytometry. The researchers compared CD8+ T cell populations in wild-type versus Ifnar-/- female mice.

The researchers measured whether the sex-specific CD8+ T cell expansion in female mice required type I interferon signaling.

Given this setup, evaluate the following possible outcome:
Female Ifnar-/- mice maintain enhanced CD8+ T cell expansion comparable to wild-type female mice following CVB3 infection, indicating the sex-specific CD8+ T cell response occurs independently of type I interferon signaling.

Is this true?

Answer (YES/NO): YES